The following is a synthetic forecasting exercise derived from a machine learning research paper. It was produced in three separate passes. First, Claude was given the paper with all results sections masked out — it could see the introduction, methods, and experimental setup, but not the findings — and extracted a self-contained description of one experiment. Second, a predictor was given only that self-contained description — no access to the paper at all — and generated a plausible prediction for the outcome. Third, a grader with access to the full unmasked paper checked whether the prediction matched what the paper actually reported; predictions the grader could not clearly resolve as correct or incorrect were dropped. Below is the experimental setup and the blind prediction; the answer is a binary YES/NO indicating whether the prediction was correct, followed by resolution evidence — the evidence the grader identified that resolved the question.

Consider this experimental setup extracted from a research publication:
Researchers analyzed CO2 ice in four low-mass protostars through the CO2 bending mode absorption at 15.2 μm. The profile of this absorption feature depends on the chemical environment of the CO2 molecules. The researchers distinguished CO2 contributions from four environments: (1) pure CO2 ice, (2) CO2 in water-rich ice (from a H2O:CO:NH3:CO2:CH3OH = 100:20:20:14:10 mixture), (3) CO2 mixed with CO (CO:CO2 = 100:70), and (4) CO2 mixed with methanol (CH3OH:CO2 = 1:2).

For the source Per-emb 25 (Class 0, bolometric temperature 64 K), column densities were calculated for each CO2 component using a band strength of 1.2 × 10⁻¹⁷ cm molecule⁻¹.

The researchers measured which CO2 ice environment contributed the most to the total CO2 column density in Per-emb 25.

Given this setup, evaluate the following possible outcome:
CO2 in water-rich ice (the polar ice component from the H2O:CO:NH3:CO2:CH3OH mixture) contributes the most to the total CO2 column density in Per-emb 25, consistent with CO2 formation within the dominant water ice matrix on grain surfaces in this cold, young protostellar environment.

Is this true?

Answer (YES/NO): YES